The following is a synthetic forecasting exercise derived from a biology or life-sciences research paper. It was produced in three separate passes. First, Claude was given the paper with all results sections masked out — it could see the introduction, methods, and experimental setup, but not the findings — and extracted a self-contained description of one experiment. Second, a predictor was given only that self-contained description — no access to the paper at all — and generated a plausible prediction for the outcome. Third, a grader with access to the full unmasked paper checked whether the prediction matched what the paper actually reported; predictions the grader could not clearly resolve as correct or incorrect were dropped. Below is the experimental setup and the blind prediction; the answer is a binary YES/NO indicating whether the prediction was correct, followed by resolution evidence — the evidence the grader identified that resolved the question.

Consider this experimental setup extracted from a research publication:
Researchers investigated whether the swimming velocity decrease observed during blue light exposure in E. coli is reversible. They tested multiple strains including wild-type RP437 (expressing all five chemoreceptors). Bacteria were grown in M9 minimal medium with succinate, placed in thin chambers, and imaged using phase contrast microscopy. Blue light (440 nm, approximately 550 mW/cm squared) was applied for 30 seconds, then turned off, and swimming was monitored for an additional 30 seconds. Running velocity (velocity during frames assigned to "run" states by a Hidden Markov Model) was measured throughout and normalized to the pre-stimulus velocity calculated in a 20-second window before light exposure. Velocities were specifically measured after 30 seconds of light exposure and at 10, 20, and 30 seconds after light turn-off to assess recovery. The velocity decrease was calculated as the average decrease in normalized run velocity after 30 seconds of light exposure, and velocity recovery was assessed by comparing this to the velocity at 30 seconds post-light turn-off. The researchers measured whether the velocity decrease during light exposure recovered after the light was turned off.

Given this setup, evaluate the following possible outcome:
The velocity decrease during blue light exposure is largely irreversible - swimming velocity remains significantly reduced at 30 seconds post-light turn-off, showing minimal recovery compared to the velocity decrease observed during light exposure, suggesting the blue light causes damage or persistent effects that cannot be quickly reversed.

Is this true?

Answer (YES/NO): NO